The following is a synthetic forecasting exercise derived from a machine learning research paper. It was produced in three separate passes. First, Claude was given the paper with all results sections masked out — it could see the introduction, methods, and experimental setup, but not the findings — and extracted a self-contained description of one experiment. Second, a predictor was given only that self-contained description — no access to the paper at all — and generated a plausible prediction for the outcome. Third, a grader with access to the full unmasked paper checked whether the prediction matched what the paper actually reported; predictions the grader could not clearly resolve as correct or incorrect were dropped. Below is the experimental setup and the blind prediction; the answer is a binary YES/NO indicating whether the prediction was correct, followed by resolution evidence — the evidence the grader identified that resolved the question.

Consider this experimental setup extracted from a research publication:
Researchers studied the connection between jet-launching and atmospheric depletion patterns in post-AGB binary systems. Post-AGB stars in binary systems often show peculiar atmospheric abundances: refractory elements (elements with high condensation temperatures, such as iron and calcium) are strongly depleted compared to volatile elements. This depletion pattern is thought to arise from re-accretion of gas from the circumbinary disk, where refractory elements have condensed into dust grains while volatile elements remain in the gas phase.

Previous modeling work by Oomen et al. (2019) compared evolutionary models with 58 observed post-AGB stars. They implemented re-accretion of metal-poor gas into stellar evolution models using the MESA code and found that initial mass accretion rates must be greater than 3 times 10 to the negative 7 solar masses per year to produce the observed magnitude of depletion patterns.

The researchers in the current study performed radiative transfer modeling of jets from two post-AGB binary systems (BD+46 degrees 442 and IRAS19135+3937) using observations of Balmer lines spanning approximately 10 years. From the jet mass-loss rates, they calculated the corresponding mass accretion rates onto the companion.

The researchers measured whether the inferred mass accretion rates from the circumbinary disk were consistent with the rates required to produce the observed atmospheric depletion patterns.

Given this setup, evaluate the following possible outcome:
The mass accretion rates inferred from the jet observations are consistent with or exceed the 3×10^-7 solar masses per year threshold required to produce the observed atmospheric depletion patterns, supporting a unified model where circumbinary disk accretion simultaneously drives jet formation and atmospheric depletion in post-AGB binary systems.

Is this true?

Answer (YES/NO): YES